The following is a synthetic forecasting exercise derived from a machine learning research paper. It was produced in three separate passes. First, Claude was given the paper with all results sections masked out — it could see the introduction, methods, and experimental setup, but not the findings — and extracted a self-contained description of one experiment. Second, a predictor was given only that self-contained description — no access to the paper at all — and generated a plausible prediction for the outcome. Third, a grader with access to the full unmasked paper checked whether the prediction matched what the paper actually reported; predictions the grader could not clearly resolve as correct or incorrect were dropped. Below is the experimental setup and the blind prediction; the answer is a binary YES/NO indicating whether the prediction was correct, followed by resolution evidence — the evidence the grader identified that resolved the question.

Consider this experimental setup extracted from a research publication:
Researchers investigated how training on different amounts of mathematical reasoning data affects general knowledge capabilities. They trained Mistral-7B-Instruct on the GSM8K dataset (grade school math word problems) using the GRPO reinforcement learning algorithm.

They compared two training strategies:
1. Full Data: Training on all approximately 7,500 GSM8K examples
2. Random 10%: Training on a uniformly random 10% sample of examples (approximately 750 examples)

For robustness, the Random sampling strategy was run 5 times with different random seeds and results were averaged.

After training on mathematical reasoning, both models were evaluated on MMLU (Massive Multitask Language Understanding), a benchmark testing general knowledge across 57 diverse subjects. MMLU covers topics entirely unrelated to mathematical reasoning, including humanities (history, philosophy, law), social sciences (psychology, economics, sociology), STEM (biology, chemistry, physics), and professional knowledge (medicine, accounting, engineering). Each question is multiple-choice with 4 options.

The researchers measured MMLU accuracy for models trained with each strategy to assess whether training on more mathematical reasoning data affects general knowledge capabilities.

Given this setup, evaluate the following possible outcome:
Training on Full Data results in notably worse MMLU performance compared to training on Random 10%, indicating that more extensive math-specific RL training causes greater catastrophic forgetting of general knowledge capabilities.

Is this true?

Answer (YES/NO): NO